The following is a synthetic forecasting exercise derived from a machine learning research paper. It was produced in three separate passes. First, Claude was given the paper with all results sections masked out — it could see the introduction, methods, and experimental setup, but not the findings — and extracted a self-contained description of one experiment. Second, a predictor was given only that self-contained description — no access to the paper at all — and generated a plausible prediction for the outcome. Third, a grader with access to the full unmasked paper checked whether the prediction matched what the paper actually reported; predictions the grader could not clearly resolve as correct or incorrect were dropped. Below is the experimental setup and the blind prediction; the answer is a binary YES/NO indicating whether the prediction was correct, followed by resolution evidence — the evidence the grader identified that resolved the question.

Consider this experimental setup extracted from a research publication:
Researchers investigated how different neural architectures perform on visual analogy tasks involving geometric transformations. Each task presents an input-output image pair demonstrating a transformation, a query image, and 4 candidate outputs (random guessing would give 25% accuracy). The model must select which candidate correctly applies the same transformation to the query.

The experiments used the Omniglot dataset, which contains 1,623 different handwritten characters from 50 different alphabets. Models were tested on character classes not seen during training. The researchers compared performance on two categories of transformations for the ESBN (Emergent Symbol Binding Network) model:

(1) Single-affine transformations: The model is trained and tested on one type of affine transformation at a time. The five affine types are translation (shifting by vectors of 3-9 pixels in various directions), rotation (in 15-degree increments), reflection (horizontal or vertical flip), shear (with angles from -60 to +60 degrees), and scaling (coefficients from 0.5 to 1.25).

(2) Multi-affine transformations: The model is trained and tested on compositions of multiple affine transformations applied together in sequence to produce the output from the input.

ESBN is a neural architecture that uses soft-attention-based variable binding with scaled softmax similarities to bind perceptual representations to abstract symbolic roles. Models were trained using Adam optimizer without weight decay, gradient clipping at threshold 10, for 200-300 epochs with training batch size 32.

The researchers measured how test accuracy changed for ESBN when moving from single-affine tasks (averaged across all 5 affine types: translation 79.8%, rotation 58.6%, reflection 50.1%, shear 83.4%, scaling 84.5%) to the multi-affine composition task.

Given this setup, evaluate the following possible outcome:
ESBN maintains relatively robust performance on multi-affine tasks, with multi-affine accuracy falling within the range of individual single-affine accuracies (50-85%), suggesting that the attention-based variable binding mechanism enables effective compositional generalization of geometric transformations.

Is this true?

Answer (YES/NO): NO